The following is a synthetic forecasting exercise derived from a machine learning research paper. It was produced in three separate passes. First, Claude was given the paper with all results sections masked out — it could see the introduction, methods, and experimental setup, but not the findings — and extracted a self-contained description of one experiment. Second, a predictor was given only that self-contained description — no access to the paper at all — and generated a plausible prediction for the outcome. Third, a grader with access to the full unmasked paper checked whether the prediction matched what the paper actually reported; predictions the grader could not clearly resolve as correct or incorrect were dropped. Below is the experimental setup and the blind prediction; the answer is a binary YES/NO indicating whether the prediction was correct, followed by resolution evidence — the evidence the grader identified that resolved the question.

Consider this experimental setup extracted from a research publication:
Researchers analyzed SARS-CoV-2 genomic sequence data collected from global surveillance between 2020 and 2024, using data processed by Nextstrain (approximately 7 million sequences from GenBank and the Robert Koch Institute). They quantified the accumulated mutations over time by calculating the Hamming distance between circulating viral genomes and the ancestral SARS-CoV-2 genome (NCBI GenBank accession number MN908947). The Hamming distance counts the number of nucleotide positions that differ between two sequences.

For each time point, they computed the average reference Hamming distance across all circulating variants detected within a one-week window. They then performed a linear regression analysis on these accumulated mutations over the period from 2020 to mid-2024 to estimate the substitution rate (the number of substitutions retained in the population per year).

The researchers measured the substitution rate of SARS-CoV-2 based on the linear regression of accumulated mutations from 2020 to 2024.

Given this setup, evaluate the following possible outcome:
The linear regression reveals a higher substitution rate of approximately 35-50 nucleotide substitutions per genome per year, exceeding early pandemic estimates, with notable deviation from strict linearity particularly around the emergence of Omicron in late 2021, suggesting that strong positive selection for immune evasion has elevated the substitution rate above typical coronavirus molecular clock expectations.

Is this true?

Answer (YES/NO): NO